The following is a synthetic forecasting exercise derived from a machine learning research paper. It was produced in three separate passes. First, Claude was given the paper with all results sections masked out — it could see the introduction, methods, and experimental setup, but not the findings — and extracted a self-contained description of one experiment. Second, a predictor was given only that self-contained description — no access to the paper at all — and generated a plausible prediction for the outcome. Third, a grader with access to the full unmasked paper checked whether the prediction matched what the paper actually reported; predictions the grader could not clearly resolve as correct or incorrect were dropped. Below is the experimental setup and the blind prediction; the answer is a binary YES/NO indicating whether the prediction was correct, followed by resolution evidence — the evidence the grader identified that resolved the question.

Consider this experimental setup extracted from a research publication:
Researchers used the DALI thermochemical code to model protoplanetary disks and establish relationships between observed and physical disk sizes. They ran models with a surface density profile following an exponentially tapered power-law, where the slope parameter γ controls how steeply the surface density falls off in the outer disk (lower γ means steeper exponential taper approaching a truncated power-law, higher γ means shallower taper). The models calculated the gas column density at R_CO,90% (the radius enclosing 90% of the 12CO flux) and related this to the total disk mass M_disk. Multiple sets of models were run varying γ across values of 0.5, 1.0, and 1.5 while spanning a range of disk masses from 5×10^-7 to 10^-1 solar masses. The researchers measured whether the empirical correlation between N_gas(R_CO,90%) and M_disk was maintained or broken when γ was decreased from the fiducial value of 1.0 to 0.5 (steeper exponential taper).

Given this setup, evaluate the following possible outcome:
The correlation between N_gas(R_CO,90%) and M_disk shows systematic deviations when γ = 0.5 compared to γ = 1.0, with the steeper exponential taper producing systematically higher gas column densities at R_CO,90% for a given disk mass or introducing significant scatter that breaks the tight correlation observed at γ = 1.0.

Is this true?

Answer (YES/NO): NO